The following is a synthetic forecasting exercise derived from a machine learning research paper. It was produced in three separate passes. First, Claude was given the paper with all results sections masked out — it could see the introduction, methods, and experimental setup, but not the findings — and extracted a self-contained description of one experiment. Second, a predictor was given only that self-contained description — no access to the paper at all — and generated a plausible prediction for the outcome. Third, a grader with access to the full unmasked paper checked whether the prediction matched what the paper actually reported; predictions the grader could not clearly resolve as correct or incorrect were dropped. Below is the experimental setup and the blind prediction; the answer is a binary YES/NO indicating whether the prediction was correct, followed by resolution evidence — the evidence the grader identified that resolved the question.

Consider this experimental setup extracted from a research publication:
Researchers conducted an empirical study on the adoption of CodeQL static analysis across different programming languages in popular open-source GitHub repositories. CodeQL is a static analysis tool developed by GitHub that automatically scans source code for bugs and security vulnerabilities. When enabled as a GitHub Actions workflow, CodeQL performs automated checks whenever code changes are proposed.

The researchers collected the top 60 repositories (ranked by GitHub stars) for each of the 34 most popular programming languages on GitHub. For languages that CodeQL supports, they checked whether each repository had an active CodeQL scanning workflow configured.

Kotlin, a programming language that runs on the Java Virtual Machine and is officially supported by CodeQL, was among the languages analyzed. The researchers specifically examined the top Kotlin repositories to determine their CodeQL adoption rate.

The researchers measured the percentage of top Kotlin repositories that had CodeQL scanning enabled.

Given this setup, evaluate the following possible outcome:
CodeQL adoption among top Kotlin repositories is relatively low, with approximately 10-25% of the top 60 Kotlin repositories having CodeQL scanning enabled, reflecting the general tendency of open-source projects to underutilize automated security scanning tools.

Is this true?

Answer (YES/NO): NO